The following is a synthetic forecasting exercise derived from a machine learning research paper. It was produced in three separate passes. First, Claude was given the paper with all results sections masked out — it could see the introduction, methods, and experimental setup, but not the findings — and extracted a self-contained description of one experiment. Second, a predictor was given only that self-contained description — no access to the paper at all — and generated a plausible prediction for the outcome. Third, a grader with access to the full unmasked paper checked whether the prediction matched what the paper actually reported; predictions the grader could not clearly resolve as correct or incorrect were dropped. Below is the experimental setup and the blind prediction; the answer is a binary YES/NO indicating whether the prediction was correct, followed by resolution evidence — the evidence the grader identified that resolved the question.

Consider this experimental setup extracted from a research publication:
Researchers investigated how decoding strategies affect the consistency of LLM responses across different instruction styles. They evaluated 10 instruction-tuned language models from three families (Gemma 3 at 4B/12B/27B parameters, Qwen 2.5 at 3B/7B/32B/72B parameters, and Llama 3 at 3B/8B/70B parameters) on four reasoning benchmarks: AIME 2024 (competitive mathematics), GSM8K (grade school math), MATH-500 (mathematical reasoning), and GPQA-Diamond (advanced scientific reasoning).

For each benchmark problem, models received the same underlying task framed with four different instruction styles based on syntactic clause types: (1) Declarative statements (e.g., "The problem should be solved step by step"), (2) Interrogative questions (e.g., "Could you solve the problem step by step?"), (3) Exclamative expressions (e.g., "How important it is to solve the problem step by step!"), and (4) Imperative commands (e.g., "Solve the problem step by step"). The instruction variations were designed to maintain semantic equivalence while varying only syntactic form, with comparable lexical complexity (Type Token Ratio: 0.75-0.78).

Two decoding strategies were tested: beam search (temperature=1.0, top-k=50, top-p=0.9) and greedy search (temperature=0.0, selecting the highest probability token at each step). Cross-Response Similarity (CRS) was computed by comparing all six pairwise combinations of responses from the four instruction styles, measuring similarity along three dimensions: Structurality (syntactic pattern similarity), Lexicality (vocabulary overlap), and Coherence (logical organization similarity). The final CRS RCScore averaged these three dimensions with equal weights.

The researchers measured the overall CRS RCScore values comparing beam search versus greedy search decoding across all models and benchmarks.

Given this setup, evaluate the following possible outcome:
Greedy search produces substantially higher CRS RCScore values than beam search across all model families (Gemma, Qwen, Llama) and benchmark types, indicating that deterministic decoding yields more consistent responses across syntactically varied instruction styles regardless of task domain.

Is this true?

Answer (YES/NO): YES